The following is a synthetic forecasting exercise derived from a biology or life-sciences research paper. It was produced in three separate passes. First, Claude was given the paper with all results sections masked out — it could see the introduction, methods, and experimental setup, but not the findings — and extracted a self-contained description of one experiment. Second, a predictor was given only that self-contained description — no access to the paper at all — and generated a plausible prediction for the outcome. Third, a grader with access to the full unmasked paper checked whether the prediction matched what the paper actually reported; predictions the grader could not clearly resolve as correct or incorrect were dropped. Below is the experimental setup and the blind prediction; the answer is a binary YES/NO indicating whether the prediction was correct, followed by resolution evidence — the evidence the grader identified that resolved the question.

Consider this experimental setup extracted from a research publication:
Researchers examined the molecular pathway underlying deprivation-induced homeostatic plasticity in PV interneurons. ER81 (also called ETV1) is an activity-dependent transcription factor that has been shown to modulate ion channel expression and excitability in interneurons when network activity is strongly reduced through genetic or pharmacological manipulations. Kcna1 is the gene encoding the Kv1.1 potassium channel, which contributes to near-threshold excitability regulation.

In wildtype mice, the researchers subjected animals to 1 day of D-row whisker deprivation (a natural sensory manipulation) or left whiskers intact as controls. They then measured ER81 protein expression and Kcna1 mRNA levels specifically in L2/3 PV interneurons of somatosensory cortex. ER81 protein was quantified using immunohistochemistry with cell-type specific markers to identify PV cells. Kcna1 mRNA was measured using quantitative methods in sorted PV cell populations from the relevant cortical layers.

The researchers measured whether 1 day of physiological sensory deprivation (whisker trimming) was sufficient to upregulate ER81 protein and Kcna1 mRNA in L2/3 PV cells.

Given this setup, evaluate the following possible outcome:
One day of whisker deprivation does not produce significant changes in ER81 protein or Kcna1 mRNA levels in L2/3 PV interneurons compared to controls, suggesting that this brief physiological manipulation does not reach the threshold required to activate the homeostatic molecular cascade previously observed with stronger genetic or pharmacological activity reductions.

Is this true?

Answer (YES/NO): NO